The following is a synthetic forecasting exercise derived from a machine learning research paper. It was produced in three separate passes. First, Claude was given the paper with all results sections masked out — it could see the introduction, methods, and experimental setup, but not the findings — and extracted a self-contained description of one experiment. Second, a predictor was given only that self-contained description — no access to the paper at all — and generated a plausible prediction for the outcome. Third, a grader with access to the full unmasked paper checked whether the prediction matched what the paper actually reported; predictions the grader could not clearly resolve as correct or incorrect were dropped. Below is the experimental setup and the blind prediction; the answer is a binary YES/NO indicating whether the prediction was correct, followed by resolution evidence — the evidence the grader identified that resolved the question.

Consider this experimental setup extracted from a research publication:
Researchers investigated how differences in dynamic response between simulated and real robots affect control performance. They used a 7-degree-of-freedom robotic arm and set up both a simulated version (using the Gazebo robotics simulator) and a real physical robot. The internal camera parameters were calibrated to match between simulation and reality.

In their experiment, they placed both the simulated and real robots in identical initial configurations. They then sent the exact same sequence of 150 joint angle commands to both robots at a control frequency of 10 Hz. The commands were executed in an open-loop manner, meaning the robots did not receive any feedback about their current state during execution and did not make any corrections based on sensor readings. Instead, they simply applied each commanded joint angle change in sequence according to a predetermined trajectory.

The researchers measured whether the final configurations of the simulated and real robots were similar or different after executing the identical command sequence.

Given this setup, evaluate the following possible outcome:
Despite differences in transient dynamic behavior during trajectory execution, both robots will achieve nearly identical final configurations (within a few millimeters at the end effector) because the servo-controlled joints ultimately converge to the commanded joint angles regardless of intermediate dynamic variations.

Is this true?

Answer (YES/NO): NO